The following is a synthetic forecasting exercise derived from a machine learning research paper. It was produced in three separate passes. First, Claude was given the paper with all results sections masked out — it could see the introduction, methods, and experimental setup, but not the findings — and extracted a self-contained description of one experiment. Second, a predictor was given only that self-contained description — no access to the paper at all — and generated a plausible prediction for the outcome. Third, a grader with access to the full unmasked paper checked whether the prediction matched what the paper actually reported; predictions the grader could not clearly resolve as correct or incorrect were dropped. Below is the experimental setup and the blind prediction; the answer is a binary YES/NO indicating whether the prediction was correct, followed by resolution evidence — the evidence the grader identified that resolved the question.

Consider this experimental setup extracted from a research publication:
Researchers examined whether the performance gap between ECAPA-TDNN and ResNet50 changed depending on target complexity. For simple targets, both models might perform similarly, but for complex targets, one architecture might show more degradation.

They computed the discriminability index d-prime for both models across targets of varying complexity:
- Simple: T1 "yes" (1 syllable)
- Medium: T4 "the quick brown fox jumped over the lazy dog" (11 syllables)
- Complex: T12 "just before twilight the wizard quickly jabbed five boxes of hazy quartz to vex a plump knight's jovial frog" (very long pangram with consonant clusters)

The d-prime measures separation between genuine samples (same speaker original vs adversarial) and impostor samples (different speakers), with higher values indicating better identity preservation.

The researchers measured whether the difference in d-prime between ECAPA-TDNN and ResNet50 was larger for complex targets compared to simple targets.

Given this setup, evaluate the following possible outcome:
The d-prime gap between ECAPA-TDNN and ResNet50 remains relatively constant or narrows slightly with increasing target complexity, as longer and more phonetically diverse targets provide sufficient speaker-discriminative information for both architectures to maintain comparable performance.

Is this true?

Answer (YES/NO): NO